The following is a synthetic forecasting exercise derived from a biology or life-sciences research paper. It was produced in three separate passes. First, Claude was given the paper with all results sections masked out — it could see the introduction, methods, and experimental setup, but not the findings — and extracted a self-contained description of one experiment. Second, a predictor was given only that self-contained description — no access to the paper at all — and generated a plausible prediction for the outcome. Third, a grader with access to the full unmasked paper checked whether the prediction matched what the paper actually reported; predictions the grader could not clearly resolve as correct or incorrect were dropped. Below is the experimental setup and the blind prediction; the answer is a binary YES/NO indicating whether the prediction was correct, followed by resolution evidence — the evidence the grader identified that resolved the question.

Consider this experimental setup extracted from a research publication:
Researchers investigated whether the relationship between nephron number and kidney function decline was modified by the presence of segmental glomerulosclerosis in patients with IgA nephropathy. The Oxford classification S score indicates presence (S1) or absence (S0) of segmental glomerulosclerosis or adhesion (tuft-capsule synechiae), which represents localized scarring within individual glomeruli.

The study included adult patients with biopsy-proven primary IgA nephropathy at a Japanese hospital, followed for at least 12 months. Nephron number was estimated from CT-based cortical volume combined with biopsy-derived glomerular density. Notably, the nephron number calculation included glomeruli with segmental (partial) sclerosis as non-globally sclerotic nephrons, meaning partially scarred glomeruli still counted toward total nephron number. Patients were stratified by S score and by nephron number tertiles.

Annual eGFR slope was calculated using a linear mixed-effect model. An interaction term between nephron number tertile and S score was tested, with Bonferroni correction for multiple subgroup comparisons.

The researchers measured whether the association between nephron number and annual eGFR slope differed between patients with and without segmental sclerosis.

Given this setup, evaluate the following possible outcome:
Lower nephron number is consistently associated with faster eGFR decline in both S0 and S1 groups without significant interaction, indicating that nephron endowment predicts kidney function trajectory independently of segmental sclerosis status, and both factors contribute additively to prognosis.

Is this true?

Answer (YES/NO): NO